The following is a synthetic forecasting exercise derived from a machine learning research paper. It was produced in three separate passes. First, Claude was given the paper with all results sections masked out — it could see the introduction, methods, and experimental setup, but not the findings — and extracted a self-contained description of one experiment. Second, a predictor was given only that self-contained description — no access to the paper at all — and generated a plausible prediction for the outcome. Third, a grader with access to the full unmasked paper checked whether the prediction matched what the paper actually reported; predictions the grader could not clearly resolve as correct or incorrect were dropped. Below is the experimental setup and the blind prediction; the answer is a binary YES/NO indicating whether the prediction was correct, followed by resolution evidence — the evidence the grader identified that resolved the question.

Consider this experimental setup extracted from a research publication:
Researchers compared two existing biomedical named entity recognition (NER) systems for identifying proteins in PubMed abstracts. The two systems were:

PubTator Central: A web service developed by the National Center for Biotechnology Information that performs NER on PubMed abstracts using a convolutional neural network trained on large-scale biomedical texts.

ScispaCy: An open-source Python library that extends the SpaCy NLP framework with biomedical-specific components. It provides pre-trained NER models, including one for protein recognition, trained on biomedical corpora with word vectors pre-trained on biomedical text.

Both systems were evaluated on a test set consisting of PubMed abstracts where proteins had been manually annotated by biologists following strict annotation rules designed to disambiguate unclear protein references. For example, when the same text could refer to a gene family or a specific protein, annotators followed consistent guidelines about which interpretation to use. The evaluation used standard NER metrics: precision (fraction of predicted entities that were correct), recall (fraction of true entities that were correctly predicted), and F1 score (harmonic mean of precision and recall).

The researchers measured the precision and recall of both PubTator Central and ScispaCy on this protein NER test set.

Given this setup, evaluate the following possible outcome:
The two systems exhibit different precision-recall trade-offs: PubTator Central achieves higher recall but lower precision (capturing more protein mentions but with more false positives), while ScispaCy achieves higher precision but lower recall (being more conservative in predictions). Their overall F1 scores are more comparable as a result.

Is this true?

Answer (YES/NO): NO